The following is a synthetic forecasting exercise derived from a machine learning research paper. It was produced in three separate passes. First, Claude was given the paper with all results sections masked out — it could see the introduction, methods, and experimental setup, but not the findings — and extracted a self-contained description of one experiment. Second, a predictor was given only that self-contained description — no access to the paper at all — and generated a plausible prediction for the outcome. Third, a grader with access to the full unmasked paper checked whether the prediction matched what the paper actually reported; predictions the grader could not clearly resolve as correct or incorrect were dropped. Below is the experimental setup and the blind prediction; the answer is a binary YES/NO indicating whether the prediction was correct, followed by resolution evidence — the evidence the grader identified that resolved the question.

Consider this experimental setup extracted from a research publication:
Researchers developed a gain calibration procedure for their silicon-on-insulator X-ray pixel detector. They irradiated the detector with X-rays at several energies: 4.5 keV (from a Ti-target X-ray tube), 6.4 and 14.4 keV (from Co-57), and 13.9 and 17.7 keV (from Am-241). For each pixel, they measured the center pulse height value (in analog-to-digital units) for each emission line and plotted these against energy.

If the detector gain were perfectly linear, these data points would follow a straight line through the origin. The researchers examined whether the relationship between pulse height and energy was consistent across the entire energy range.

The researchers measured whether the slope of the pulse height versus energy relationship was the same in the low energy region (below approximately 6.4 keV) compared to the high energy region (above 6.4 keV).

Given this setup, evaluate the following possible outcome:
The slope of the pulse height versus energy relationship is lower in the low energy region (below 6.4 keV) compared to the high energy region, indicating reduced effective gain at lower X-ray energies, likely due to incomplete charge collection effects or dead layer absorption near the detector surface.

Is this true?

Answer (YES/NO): NO